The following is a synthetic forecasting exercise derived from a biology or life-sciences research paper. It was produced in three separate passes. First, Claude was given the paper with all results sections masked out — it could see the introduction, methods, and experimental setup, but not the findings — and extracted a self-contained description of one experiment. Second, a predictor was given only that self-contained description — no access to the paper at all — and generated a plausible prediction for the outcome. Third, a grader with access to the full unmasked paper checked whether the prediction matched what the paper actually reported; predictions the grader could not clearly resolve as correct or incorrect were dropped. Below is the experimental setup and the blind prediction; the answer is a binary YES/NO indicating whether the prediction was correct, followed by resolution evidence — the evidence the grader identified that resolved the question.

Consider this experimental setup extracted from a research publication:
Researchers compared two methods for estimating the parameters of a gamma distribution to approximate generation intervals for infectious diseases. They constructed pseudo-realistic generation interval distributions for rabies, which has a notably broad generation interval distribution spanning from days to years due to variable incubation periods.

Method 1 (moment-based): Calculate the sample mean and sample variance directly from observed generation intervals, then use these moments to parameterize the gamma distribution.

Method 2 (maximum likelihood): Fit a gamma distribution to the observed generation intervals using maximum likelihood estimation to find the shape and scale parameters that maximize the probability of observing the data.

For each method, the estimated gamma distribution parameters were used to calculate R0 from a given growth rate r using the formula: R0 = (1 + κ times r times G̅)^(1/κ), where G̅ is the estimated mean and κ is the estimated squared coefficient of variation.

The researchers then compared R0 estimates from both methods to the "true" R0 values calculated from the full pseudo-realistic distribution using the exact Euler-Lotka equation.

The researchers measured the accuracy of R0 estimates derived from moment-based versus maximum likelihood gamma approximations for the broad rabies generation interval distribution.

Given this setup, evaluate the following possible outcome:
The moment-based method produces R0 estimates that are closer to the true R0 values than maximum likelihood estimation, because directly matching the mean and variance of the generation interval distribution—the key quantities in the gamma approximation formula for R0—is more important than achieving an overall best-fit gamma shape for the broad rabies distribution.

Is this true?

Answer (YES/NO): NO